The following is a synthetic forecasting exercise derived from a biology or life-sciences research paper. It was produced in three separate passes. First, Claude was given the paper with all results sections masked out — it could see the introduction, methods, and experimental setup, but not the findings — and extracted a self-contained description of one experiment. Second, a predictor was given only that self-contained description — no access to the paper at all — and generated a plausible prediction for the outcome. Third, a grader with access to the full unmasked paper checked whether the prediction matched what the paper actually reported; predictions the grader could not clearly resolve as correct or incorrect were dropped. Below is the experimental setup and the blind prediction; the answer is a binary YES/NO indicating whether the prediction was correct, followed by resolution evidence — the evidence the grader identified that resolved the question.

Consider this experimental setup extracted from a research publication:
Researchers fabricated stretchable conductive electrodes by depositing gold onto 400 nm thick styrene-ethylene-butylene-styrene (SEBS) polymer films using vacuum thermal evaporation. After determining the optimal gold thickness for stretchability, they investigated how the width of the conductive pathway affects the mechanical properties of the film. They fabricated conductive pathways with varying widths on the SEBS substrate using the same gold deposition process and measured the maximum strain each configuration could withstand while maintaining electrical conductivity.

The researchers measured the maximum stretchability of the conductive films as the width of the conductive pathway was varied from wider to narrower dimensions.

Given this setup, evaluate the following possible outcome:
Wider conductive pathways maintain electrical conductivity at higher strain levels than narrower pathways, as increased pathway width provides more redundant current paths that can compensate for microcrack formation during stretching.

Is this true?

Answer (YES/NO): YES